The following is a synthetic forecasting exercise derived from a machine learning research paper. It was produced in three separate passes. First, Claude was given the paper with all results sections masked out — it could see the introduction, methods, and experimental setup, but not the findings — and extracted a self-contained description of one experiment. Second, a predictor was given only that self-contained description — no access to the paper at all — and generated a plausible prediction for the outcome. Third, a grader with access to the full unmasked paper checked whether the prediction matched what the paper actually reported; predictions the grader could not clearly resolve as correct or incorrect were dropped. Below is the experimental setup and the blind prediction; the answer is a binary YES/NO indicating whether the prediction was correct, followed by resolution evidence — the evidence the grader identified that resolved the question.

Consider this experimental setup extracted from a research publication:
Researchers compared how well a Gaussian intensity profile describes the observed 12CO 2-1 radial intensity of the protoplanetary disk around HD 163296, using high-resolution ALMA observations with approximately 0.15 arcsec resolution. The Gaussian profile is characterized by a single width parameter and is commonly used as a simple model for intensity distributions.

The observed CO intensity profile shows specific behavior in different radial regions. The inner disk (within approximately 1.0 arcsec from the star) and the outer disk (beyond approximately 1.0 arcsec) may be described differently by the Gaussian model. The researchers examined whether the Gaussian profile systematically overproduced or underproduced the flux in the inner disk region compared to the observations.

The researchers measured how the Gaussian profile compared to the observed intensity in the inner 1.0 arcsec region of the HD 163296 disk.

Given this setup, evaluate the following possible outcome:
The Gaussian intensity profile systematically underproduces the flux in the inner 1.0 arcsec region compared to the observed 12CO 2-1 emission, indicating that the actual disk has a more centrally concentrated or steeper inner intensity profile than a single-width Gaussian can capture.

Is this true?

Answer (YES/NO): YES